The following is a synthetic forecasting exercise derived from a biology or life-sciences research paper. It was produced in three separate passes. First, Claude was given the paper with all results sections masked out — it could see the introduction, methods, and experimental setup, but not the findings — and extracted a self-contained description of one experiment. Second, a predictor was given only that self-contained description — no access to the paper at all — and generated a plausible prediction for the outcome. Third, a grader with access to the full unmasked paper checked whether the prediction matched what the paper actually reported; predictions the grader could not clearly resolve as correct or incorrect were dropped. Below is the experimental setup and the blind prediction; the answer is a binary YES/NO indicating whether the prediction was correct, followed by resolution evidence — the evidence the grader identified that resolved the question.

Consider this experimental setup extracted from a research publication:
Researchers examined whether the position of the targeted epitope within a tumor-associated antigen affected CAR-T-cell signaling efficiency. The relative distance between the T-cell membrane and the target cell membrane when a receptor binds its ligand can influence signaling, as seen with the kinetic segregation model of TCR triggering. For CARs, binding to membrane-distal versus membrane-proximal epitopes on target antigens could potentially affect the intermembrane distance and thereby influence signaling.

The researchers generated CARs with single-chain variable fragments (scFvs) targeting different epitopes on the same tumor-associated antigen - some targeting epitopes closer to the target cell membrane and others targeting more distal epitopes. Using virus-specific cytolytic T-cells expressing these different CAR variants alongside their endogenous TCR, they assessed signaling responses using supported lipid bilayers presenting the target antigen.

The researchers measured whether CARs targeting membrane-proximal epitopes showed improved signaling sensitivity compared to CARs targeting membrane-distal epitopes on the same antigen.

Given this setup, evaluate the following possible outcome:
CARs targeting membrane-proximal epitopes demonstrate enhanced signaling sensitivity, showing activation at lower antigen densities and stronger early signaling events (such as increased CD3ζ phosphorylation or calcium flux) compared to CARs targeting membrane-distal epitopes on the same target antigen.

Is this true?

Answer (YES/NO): NO